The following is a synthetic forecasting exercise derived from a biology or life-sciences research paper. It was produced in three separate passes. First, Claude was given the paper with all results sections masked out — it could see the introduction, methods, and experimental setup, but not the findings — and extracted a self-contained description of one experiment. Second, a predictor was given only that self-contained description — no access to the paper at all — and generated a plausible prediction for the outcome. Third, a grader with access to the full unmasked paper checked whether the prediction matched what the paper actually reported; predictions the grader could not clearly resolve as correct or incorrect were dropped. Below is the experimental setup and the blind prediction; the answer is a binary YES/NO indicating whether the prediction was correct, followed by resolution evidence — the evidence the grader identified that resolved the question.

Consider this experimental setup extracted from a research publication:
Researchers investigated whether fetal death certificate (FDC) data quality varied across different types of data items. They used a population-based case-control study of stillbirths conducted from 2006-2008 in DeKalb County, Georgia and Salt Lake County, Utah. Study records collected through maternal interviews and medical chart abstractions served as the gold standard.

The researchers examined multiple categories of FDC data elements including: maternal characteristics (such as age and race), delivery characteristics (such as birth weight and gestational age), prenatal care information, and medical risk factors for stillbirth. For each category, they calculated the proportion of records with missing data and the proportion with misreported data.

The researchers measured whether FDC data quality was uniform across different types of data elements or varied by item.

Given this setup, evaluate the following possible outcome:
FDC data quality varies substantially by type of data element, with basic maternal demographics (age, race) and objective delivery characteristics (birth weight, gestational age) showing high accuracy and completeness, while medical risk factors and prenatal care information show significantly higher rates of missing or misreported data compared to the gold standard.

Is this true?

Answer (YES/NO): NO